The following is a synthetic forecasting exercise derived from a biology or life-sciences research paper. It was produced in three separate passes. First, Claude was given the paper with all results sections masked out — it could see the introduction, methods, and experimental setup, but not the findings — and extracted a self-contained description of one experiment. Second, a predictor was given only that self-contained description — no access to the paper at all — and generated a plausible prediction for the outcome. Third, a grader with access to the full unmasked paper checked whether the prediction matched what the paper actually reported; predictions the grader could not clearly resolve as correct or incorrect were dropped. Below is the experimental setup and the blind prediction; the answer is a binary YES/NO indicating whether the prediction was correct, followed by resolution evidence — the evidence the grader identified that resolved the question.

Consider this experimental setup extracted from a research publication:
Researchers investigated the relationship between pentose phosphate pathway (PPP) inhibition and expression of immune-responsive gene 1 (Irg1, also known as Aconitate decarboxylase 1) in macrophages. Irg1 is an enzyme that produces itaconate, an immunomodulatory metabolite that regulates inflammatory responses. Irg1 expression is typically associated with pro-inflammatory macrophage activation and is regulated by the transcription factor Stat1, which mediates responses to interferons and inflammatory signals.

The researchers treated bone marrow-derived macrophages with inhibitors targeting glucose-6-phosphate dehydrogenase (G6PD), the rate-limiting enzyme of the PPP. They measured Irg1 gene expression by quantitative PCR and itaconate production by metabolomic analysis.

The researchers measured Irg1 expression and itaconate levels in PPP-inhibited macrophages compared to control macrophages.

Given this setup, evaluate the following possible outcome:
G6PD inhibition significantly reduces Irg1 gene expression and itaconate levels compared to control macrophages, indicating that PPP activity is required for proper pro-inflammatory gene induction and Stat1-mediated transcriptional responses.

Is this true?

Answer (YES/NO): YES